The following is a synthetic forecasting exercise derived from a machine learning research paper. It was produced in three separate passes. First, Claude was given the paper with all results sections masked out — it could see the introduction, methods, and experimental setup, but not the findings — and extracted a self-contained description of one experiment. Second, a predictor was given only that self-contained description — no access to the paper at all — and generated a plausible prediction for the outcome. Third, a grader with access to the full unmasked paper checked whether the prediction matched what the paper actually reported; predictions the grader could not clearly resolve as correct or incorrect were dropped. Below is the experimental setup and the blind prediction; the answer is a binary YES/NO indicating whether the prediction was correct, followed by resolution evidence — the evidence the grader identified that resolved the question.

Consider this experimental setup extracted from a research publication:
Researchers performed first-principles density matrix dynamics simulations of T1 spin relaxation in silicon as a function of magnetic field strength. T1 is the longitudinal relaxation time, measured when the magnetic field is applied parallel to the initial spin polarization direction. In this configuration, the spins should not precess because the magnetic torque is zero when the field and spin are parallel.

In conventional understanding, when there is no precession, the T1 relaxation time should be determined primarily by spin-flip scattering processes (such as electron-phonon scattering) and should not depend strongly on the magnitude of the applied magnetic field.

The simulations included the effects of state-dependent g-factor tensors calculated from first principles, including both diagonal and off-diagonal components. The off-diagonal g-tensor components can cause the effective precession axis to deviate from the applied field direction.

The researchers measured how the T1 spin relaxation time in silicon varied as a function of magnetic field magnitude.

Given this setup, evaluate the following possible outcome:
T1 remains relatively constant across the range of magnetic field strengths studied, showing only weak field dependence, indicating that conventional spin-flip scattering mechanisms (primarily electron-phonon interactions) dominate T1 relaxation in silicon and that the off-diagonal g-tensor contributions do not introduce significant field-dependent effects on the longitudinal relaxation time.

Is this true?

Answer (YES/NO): NO